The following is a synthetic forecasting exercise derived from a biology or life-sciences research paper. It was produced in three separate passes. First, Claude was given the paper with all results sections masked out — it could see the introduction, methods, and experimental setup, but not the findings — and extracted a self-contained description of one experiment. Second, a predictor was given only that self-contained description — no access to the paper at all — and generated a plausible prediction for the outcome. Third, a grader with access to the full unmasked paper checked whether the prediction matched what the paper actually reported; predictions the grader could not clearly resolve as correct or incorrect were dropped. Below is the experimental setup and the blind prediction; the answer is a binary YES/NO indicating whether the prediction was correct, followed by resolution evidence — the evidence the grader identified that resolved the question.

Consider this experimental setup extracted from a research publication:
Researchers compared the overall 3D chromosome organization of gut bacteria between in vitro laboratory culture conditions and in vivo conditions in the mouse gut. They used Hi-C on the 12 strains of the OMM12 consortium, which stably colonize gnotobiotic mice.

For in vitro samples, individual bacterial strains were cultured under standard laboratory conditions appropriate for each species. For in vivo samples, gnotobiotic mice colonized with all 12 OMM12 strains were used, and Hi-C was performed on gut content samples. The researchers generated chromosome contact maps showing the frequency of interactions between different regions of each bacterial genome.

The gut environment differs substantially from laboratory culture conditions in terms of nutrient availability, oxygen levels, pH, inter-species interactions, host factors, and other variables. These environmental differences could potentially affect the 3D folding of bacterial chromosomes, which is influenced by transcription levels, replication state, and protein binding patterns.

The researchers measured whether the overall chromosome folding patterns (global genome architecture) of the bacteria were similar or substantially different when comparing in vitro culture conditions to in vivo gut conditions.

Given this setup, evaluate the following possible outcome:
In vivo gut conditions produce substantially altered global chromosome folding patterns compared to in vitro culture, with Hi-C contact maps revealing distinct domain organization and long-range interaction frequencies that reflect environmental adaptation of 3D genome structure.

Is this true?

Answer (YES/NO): NO